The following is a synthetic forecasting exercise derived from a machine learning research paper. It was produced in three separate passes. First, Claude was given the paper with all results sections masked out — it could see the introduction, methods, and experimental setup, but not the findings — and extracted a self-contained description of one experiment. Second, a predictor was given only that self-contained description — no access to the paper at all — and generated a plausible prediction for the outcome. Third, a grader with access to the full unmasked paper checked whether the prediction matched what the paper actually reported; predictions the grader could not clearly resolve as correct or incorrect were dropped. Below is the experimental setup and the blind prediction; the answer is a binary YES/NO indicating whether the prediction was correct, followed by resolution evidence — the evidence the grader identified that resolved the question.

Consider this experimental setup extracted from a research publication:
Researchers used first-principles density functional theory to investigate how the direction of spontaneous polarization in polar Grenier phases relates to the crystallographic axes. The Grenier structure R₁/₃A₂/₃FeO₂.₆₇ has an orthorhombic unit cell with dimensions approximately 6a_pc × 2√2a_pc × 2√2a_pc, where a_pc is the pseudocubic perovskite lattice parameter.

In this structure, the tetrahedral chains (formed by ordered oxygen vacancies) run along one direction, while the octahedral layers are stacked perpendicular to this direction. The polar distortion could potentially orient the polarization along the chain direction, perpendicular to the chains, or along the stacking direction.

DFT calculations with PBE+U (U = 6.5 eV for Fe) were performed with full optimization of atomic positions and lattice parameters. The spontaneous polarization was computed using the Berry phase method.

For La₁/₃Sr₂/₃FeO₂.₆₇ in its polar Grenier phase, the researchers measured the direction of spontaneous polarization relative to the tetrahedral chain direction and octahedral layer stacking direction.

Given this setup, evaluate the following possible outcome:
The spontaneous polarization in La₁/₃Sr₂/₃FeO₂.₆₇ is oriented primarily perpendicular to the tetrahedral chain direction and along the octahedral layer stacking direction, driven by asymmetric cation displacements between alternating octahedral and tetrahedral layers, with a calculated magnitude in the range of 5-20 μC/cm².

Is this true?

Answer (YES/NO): NO